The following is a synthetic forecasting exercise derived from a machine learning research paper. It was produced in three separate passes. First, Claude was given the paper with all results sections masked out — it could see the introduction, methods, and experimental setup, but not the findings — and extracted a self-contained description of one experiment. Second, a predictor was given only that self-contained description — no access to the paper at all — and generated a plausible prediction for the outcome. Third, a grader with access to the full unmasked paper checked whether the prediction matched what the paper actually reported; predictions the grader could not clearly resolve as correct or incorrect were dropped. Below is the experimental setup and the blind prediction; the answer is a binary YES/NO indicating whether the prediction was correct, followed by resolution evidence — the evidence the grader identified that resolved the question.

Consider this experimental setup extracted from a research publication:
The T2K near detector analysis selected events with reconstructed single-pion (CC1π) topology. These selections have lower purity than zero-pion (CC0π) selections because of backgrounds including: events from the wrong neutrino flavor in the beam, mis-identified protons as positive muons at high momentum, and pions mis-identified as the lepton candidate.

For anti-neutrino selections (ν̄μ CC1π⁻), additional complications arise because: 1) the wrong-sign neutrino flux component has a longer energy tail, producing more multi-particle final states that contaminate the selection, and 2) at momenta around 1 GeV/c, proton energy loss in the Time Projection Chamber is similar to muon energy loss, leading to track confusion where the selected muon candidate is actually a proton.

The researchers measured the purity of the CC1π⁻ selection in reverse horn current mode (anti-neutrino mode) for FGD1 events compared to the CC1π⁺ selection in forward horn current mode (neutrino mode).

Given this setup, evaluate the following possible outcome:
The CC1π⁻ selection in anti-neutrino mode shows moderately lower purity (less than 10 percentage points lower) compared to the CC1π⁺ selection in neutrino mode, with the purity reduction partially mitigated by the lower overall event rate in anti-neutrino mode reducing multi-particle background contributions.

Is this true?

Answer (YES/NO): NO